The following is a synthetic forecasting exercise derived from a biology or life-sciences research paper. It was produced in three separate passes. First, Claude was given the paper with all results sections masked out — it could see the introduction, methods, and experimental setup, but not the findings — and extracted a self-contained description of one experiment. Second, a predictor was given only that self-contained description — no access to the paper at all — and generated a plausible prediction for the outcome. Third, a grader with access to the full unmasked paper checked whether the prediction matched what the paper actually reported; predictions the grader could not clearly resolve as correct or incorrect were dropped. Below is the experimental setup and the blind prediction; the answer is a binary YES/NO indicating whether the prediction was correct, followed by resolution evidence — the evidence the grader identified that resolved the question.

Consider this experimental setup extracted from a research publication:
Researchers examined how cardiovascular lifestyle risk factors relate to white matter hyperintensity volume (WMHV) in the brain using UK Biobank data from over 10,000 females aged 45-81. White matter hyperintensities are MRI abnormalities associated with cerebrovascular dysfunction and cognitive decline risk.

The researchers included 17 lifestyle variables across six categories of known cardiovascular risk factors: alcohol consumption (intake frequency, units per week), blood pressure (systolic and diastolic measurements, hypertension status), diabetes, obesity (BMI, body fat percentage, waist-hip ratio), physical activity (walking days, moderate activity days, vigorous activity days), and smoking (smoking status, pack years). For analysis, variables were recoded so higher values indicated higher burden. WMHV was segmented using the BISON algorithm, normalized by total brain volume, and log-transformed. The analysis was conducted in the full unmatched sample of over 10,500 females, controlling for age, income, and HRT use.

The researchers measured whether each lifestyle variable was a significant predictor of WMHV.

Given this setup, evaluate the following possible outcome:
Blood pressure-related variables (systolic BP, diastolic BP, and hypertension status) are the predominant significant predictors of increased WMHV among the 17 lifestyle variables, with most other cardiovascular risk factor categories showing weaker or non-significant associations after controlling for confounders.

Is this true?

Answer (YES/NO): NO